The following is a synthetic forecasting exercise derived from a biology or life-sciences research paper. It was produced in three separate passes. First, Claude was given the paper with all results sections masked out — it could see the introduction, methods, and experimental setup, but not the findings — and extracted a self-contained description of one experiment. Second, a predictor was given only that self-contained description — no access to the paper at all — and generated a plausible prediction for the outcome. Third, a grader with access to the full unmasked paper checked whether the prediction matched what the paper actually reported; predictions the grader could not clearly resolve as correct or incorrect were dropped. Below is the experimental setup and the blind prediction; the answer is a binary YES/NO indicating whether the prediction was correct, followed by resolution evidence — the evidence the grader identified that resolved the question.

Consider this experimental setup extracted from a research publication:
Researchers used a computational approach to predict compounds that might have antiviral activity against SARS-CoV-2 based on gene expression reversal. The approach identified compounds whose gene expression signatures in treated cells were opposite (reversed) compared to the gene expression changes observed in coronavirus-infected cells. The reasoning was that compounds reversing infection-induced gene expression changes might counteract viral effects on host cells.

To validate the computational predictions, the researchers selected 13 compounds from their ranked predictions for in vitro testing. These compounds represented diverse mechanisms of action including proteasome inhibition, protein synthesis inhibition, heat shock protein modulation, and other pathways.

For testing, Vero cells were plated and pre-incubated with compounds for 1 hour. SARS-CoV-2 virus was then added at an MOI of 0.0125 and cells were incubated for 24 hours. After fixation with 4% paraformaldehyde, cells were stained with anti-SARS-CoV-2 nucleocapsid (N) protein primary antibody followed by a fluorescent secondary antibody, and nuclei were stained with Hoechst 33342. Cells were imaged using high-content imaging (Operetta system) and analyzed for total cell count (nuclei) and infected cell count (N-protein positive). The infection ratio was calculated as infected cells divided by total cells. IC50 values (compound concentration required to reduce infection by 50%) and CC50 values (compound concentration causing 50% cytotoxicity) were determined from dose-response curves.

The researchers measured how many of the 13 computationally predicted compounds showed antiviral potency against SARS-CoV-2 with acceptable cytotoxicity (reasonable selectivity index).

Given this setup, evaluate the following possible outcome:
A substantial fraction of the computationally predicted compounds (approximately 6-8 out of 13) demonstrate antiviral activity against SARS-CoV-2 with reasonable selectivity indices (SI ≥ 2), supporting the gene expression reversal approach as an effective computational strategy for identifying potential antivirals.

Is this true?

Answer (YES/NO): NO